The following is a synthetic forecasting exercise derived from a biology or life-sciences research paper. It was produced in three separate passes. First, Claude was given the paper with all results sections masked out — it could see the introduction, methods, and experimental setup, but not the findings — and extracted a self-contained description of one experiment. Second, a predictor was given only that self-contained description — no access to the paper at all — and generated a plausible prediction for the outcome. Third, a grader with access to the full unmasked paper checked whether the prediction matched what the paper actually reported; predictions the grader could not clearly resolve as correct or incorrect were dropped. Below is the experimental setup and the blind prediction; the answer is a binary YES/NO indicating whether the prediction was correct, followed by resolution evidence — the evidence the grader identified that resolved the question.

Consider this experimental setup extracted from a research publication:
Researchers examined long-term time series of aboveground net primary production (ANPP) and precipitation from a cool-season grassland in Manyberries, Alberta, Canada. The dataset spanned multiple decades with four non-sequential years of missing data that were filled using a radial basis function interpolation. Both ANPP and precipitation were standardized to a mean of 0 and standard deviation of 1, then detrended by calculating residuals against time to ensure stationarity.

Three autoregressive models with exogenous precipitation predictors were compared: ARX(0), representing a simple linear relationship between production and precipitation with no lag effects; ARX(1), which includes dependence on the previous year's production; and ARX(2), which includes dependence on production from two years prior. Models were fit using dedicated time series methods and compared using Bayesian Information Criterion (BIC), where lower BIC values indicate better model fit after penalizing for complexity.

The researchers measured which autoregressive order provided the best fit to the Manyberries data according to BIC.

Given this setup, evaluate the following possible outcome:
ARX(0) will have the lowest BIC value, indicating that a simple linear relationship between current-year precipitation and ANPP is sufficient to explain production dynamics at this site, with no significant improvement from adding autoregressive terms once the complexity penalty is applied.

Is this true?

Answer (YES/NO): NO